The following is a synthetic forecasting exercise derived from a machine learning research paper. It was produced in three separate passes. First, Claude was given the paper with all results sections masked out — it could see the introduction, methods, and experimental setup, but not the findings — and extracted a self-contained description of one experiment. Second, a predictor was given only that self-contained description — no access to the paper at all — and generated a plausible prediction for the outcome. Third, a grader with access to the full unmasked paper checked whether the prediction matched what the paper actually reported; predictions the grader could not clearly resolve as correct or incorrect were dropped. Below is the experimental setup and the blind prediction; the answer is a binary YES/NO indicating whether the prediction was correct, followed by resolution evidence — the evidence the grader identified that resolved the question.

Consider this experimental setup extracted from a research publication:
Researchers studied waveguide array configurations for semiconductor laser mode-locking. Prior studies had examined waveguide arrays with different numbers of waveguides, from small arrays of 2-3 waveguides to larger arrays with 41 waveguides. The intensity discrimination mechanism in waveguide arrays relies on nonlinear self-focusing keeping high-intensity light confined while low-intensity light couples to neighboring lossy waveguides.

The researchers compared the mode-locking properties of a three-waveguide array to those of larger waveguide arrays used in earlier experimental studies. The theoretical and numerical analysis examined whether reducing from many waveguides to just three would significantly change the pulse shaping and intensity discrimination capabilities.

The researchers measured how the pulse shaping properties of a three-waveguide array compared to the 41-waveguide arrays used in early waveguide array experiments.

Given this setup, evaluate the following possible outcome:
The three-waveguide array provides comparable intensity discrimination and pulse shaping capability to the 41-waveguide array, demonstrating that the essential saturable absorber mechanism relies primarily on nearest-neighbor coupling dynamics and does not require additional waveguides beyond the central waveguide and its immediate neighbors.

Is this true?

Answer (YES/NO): YES